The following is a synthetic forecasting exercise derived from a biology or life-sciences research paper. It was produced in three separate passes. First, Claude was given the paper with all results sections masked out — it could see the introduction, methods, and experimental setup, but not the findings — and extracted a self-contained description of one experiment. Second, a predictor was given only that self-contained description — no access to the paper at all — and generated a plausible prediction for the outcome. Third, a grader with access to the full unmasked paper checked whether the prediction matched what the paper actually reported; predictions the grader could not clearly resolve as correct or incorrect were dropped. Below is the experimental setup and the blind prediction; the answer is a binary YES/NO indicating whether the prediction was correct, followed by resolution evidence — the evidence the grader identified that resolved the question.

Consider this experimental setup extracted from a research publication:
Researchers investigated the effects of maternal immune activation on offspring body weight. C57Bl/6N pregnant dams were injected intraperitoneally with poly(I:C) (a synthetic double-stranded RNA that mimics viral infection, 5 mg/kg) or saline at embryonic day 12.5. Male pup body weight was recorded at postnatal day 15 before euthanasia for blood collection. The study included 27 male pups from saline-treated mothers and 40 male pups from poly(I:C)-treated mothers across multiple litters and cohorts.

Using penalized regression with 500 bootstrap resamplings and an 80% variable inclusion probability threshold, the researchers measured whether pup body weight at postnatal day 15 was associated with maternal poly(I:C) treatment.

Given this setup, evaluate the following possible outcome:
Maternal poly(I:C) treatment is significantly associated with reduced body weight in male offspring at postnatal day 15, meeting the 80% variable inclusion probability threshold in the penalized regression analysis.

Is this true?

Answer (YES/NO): NO